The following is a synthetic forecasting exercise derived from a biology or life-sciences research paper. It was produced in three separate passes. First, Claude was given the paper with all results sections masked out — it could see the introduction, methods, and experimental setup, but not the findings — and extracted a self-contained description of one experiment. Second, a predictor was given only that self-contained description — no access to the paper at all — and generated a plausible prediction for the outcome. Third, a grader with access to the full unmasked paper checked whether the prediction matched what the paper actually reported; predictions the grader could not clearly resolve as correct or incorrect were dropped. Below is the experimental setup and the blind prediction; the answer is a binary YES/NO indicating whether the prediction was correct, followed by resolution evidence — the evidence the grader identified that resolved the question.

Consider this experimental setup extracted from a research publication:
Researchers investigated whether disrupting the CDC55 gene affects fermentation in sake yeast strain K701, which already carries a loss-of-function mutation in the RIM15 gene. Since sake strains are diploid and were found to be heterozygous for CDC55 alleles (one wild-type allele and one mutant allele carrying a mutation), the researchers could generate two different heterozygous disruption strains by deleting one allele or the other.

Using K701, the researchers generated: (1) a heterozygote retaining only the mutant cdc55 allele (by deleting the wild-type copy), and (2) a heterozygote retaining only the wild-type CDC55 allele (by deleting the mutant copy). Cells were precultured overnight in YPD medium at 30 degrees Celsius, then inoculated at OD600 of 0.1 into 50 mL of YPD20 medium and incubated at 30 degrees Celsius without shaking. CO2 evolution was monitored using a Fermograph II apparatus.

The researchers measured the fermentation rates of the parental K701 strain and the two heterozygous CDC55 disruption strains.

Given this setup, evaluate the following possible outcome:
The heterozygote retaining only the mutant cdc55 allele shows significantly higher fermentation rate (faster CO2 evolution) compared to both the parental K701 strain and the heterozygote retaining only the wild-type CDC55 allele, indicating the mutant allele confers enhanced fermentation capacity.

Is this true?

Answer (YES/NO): NO